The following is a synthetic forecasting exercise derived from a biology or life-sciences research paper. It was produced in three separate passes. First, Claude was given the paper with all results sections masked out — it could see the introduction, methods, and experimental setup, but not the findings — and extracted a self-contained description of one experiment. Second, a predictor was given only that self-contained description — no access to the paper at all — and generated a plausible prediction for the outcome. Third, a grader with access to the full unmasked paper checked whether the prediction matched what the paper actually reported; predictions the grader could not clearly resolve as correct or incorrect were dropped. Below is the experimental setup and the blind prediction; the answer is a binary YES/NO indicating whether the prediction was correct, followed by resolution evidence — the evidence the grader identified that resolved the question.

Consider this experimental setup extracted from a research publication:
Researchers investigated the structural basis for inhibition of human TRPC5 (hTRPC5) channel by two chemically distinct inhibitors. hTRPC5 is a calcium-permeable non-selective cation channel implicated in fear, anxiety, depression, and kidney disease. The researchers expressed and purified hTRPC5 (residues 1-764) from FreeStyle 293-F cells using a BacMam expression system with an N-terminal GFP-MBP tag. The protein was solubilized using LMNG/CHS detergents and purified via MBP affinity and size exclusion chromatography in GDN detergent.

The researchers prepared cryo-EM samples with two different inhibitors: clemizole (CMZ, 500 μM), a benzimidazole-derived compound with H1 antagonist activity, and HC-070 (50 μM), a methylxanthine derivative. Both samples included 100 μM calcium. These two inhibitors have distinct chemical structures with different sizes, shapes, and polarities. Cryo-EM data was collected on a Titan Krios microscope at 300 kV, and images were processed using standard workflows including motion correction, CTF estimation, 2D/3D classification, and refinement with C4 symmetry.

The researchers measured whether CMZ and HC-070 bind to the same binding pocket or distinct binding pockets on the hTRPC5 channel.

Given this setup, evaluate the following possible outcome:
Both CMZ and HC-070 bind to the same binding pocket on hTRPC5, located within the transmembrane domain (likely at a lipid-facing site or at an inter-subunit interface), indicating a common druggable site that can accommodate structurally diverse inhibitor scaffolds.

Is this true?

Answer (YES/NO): NO